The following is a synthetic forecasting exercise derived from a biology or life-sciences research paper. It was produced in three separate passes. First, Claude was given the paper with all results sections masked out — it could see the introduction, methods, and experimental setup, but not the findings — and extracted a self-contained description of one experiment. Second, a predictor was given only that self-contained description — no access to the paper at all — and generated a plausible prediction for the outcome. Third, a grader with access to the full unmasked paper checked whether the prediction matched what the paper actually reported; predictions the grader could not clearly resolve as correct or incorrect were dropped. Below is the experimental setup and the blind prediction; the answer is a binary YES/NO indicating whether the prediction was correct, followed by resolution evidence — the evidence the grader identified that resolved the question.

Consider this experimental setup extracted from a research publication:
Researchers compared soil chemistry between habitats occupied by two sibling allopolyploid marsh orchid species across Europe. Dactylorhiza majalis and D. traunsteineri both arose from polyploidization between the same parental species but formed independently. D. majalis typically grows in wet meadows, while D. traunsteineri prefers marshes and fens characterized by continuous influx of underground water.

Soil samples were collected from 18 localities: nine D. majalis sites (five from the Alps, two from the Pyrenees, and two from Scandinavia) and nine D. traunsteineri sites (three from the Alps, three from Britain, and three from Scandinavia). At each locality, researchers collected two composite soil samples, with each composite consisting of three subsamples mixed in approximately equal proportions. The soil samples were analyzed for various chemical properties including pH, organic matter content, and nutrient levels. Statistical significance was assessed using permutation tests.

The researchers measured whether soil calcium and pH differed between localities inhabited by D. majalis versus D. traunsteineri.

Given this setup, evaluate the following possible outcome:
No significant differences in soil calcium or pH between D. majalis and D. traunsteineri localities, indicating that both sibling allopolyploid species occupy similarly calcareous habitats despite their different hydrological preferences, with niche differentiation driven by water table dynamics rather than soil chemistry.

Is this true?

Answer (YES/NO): NO